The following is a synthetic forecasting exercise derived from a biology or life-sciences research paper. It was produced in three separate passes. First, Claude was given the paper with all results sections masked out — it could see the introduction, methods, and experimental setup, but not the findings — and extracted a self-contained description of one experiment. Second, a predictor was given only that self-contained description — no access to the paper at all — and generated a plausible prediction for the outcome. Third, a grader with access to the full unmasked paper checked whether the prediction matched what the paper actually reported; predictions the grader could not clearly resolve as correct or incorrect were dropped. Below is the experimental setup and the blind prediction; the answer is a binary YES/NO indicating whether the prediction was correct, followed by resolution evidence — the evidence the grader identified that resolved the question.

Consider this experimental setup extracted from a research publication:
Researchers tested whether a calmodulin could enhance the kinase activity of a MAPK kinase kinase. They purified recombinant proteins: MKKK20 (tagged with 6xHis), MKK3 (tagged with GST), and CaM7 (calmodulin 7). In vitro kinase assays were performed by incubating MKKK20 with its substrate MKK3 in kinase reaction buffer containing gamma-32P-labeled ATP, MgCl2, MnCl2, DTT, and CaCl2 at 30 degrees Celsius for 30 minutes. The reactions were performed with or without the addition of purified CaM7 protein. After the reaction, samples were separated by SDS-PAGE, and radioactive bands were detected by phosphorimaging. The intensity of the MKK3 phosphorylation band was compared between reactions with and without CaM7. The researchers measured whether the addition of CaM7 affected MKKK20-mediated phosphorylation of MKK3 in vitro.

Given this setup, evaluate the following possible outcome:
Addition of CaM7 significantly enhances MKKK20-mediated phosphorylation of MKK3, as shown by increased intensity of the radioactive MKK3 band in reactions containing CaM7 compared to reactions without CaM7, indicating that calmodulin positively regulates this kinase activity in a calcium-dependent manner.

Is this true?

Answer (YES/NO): YES